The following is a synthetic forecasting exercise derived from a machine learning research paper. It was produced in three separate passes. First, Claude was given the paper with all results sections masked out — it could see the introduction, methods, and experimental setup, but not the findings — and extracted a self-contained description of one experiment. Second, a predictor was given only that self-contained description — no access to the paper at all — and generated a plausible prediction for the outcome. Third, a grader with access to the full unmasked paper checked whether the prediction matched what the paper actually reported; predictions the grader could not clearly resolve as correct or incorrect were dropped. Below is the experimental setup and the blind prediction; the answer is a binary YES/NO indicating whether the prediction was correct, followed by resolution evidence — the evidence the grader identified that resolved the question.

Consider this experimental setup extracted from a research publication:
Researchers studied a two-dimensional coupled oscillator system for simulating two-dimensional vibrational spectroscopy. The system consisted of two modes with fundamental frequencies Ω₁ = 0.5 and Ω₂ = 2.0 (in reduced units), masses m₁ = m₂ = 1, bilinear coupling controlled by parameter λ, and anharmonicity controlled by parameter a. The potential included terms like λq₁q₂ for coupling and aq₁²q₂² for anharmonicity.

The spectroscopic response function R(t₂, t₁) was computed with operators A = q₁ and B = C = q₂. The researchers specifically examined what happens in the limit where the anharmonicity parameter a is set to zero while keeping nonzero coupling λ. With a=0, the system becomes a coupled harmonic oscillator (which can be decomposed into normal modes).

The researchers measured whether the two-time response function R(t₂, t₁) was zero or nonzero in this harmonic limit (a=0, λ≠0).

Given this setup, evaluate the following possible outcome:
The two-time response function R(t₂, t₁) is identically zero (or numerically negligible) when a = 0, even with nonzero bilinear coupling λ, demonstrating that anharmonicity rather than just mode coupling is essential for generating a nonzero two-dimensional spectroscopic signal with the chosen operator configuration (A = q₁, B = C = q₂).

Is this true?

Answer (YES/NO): YES